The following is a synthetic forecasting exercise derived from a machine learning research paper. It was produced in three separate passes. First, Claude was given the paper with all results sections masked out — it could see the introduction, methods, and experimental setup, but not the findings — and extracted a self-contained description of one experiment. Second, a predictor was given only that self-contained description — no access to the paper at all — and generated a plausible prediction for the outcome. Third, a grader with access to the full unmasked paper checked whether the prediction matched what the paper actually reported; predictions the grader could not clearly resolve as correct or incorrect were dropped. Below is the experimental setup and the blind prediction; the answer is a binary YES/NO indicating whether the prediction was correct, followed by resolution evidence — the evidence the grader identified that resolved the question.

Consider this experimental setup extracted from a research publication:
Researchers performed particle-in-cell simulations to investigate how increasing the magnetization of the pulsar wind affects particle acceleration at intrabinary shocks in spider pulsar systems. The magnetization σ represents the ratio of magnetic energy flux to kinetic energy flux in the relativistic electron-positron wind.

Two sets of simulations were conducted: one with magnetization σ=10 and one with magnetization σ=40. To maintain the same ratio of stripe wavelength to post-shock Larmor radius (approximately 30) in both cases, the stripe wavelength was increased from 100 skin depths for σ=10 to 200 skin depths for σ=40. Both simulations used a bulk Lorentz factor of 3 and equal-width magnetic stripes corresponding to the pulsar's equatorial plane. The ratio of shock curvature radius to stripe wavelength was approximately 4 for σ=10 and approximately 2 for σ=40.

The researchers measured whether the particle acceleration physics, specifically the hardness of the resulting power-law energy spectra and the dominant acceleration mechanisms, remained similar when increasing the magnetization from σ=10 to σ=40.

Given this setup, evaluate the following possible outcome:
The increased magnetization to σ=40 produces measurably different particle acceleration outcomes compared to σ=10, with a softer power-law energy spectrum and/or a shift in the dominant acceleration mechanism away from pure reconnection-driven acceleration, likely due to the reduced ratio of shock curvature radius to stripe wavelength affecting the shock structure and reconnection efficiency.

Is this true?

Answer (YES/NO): NO